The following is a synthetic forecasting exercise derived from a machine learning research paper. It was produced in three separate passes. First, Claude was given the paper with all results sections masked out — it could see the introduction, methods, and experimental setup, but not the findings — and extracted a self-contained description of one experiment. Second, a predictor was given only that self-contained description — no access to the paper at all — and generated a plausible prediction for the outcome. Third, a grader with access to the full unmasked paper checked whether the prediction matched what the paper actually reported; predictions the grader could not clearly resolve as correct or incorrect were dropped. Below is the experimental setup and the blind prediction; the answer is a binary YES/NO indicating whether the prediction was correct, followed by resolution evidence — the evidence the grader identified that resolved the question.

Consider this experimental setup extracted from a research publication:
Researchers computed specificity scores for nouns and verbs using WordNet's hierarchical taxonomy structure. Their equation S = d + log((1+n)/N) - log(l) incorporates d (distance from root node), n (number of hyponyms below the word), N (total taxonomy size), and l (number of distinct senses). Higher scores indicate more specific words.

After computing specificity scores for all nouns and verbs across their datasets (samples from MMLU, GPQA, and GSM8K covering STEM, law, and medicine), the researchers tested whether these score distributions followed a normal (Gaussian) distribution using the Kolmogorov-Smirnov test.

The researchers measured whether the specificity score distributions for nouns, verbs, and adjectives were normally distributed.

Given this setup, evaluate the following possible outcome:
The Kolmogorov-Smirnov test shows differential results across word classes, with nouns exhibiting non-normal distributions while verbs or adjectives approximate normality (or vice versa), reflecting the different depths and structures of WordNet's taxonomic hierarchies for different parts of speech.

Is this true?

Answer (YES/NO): NO